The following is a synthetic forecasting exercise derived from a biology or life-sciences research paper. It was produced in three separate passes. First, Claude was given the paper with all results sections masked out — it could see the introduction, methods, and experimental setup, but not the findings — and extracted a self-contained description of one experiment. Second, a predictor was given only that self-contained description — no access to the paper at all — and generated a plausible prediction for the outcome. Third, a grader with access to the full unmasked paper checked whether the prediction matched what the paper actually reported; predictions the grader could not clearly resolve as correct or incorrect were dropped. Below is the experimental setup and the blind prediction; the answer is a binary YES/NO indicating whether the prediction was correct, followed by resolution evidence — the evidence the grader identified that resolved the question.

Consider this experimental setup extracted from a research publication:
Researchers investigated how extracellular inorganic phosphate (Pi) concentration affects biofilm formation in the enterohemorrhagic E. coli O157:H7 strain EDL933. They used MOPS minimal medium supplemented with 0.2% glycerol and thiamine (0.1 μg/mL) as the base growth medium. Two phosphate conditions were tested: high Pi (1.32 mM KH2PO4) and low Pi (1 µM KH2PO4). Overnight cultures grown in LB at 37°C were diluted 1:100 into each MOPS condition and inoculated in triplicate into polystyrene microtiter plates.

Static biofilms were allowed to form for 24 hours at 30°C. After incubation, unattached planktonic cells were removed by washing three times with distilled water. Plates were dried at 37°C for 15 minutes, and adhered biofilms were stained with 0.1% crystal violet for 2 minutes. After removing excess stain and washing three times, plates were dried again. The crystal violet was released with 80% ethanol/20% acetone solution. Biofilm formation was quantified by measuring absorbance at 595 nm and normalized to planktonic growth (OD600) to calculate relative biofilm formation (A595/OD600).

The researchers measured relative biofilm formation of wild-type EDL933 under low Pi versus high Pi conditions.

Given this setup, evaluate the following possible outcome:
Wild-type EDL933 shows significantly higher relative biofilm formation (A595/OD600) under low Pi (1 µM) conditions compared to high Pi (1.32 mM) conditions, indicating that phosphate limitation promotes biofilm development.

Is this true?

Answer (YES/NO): YES